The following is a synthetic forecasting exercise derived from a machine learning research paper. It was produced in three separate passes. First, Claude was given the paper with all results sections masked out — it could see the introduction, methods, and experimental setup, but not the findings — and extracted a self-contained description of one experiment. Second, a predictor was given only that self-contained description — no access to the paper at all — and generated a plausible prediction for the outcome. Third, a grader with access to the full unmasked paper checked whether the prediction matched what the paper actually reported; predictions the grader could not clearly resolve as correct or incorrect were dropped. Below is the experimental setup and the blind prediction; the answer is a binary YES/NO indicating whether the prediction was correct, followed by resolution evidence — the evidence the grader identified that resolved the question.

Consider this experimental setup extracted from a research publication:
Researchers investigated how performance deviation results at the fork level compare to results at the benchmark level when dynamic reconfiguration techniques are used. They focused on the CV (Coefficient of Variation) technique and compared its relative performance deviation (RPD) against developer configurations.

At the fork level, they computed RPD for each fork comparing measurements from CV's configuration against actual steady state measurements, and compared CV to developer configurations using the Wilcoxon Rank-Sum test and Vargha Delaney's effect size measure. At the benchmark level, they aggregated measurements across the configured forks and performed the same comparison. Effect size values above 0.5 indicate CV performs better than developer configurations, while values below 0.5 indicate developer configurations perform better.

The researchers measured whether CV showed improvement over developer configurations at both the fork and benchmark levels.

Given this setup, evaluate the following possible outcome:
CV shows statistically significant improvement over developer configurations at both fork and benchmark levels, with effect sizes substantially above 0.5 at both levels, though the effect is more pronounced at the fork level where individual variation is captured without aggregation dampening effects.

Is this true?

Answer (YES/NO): NO